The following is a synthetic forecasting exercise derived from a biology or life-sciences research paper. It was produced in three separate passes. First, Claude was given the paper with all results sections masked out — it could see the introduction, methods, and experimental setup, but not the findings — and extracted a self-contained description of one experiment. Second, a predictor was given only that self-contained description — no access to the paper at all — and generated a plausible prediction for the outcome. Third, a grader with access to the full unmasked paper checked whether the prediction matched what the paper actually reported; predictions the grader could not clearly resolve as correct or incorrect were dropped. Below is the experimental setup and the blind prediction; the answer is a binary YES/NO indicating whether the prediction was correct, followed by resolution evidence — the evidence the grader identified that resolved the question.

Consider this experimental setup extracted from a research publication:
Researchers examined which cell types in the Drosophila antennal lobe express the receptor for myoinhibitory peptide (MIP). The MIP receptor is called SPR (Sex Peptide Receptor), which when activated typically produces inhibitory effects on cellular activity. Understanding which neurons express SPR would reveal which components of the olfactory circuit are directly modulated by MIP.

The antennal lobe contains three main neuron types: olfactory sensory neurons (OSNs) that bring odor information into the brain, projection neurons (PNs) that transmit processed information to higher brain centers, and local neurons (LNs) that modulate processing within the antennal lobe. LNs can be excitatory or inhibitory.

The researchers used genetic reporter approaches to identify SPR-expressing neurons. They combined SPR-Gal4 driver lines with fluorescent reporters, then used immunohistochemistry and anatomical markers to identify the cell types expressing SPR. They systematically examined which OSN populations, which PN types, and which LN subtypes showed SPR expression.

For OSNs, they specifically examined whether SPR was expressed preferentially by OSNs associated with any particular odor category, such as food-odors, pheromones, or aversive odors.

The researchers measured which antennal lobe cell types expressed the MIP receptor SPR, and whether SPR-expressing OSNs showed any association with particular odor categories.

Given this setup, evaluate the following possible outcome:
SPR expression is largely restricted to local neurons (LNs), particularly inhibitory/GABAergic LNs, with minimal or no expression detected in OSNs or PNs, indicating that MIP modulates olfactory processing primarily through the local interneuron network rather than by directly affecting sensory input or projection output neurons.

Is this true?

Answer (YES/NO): NO